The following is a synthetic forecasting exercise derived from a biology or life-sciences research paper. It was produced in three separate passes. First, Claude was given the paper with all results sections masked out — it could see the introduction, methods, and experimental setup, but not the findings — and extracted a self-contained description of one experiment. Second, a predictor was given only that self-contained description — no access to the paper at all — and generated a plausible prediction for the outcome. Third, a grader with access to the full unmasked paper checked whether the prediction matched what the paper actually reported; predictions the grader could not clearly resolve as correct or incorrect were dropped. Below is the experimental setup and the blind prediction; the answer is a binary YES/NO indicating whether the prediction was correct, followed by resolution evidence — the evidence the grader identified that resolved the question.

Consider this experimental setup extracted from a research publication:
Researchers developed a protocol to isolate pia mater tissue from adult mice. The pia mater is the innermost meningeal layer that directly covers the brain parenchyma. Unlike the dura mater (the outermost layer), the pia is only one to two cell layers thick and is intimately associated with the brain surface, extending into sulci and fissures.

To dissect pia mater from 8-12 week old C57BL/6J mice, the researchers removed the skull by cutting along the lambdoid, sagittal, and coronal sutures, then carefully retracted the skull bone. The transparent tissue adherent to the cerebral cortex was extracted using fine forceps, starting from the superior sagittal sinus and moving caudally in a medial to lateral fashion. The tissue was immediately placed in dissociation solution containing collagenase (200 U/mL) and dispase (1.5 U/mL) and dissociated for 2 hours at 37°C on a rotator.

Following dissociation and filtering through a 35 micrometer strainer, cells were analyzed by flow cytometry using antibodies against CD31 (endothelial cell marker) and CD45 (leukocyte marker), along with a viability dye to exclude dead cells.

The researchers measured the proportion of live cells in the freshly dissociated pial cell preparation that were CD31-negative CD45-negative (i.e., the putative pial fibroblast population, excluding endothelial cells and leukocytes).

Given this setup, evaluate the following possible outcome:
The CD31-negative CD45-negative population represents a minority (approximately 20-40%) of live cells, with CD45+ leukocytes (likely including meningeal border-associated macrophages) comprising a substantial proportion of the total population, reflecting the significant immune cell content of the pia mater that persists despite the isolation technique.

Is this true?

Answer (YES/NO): YES